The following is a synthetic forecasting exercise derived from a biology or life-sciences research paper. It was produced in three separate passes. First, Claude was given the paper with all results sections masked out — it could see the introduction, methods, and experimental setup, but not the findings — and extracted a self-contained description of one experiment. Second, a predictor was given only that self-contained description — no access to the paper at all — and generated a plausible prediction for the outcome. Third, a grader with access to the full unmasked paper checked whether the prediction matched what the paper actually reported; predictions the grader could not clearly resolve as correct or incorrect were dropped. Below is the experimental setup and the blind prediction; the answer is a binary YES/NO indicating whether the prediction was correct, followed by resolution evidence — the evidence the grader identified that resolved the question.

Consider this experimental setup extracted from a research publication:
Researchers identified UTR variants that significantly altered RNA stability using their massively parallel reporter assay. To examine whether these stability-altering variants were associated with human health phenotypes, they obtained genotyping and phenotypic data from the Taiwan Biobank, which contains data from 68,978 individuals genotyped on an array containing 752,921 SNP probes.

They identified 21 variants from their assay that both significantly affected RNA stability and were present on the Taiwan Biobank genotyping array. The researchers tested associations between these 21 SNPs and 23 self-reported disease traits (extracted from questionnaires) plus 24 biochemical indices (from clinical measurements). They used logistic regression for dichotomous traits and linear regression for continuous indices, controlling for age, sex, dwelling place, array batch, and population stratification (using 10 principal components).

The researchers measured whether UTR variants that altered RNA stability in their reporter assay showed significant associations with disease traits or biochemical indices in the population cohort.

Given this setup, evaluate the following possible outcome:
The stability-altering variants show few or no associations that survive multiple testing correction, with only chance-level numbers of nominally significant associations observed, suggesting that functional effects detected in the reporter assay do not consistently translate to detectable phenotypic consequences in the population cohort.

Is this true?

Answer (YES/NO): NO